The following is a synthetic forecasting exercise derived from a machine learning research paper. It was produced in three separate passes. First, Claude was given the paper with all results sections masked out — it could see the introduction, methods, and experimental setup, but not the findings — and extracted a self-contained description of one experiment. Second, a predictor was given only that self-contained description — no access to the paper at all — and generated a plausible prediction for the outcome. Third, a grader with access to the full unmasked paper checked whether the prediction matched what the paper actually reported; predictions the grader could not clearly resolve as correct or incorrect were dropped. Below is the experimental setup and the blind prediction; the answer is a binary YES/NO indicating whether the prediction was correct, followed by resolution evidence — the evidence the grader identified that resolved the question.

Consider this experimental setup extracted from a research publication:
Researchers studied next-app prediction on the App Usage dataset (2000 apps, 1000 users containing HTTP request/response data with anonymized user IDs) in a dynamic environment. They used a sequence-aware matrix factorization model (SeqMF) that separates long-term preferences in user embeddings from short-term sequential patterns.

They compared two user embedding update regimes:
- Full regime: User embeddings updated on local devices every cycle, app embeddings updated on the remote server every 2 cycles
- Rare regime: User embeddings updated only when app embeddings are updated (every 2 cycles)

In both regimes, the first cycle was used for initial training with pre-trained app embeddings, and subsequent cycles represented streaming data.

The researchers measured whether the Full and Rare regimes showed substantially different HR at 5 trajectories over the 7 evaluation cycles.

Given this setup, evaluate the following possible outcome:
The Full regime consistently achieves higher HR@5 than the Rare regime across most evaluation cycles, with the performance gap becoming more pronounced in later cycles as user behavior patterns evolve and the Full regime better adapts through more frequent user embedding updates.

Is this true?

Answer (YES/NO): NO